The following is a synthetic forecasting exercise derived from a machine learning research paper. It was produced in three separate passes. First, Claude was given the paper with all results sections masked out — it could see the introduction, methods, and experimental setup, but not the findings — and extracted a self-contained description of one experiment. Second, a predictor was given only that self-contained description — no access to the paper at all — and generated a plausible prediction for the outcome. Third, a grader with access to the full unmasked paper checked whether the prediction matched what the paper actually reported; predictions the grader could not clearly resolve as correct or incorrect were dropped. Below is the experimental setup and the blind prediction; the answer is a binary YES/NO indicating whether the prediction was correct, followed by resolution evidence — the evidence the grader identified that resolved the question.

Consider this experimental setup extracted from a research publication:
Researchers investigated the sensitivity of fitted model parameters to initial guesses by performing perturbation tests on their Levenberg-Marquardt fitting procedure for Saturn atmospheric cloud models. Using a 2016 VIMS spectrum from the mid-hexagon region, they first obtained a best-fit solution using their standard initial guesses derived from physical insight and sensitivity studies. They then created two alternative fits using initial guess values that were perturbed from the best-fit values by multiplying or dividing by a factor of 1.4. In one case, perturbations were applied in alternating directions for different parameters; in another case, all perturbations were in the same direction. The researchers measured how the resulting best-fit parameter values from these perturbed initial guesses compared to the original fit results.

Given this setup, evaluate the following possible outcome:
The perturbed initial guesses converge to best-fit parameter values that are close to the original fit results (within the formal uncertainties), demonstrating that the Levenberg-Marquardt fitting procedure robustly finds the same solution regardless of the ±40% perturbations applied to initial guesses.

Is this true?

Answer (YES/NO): YES